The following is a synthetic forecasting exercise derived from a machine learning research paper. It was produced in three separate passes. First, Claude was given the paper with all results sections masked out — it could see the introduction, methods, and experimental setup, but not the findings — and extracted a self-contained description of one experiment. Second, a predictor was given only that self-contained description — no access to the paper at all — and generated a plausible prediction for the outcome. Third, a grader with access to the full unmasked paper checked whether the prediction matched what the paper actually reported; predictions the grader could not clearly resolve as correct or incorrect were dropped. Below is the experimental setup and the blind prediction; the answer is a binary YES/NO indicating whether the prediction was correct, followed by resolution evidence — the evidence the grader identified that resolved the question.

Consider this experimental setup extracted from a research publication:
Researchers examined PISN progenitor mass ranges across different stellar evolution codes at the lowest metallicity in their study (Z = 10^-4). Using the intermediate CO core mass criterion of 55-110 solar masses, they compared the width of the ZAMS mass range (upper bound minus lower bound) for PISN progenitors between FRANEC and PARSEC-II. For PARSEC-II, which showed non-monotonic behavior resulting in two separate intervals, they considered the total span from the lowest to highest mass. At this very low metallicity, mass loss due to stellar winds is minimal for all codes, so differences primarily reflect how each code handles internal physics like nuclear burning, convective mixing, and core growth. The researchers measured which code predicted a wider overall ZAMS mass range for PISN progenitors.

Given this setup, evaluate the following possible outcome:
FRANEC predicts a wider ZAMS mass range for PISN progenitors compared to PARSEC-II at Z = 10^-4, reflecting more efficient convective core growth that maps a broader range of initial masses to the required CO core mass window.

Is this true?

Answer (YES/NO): YES